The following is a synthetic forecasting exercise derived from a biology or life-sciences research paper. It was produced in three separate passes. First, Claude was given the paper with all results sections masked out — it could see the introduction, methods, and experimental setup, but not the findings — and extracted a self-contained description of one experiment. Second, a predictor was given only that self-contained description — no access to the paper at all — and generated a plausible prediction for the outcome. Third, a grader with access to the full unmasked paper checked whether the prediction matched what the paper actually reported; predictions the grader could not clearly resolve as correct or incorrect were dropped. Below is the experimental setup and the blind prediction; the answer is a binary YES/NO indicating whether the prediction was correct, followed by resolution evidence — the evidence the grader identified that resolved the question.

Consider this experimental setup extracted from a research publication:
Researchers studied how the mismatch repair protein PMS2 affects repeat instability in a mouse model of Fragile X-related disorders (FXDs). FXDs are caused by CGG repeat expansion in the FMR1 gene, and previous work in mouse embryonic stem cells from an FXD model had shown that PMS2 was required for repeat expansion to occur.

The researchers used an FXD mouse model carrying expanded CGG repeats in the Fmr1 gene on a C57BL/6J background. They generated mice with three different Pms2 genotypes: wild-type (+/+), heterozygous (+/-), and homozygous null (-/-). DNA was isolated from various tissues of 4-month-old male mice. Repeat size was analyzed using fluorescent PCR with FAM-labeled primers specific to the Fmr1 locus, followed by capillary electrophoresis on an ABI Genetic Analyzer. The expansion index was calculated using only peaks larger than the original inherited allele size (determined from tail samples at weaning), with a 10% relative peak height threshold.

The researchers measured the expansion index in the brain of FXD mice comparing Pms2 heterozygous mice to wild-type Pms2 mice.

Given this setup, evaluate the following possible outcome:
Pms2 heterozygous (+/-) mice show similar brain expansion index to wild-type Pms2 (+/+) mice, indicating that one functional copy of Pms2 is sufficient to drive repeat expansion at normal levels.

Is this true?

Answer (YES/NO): NO